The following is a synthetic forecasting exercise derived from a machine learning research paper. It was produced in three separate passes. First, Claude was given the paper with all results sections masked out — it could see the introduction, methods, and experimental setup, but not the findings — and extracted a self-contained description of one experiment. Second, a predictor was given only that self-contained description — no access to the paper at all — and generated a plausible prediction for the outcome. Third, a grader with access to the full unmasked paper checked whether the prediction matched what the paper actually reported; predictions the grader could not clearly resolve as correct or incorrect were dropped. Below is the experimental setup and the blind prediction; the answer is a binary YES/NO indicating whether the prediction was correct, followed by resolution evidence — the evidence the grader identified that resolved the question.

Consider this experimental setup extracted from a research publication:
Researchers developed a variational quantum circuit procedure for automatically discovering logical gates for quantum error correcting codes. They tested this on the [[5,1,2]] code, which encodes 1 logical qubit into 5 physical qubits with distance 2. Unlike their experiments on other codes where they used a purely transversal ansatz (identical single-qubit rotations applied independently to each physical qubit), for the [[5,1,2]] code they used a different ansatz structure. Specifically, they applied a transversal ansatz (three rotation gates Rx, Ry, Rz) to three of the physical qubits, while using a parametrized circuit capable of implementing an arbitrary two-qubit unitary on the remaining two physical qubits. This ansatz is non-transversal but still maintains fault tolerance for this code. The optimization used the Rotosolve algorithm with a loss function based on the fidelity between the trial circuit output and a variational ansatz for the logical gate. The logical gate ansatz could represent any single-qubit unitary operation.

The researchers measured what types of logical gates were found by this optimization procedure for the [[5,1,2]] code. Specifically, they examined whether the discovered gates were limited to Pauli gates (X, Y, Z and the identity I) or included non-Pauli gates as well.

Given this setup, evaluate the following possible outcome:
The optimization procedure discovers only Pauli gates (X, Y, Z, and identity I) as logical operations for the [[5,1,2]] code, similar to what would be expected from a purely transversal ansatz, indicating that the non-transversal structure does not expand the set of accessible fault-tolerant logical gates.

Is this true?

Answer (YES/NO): NO